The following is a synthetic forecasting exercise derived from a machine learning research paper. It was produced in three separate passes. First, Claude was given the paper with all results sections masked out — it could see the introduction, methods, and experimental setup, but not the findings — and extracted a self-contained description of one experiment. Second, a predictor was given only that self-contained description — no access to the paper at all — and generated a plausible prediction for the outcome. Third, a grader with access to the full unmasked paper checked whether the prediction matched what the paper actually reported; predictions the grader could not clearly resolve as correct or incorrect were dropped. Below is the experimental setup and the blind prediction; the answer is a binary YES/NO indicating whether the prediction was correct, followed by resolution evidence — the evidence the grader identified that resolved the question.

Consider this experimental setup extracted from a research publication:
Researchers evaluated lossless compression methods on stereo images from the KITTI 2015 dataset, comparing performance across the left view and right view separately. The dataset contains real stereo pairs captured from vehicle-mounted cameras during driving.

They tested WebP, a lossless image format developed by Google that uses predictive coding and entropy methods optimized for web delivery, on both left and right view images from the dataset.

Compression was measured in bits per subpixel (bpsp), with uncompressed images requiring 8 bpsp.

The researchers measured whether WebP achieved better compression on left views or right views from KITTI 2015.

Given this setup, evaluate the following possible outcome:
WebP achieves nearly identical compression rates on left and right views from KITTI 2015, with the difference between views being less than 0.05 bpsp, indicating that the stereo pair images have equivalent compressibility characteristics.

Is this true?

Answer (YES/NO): NO